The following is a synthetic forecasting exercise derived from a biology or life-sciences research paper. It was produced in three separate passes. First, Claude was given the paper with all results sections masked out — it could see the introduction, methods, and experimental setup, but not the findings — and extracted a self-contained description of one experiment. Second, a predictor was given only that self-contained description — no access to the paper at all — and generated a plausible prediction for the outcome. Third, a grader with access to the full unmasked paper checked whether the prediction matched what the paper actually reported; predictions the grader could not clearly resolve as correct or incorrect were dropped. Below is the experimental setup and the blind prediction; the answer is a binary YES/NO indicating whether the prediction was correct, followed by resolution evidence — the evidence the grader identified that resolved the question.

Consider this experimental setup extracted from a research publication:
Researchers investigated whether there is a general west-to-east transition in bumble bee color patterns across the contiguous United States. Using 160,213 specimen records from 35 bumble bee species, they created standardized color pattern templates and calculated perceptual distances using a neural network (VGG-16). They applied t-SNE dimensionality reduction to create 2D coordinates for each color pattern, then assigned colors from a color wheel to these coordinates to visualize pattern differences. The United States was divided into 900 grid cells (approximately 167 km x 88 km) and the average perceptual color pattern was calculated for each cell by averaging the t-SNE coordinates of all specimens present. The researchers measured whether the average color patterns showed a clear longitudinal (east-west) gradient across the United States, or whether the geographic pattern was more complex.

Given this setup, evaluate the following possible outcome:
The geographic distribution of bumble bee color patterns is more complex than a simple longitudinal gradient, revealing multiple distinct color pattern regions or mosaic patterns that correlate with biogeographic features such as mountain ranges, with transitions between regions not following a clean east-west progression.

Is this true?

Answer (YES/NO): YES